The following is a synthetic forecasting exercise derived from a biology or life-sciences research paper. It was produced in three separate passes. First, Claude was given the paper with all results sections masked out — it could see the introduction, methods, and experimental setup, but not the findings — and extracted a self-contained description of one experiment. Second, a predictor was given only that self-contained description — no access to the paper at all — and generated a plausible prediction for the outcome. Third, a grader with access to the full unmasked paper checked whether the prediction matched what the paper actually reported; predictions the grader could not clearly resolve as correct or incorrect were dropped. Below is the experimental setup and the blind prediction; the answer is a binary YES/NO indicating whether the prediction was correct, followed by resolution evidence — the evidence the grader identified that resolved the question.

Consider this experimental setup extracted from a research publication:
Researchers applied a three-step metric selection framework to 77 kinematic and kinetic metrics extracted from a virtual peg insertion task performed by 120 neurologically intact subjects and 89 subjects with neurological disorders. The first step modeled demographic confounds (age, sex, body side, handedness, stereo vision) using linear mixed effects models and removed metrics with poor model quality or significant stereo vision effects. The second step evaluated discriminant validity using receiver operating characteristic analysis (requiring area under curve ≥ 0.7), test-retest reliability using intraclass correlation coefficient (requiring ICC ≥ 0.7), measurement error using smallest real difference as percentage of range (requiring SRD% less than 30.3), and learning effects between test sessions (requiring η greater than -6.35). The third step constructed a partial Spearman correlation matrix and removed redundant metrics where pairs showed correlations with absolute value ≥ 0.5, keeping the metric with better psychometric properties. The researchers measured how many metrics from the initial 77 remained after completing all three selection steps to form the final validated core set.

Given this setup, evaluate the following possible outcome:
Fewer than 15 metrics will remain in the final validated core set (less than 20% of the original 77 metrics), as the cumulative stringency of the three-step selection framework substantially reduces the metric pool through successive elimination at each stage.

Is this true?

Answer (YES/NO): YES